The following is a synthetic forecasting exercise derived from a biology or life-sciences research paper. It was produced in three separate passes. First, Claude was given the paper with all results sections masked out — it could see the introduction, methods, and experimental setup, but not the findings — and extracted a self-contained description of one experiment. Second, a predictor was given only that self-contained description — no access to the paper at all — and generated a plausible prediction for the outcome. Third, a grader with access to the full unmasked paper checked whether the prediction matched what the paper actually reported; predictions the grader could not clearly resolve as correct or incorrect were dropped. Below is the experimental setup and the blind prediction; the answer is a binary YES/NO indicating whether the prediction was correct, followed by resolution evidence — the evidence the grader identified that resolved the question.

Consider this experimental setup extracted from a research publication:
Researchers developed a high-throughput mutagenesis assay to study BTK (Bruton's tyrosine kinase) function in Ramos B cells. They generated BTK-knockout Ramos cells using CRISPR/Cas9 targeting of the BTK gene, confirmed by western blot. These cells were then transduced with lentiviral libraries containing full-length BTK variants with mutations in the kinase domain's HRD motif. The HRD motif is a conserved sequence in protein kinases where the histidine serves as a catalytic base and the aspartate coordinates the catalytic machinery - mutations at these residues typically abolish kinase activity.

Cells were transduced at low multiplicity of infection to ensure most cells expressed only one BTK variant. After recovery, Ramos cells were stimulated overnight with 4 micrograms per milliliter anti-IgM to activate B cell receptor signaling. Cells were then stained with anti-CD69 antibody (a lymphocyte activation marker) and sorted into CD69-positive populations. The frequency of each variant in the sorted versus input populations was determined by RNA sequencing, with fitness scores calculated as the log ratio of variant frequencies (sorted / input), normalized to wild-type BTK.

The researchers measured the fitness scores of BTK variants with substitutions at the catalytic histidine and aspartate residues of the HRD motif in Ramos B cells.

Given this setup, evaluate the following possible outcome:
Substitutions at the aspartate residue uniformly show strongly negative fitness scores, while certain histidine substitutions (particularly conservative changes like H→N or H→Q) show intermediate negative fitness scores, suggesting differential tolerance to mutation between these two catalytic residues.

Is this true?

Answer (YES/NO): NO